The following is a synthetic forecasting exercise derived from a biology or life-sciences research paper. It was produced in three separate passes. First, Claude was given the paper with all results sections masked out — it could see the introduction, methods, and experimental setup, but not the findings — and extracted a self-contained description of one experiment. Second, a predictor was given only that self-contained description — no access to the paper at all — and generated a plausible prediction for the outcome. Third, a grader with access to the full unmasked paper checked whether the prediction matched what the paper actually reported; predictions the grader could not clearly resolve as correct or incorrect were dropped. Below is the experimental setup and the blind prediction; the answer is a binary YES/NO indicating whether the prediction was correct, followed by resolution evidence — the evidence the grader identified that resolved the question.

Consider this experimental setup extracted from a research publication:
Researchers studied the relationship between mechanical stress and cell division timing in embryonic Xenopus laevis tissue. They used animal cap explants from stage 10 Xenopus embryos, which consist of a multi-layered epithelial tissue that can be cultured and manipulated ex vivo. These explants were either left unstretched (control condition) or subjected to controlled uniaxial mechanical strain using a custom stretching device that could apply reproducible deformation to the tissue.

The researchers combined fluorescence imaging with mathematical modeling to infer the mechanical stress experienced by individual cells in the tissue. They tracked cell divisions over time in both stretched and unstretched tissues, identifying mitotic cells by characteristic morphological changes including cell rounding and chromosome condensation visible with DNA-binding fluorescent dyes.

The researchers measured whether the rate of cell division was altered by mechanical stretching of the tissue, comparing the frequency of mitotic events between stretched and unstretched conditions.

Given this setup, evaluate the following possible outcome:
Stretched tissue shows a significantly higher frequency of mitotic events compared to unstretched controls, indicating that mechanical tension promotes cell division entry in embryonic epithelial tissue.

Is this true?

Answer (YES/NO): YES